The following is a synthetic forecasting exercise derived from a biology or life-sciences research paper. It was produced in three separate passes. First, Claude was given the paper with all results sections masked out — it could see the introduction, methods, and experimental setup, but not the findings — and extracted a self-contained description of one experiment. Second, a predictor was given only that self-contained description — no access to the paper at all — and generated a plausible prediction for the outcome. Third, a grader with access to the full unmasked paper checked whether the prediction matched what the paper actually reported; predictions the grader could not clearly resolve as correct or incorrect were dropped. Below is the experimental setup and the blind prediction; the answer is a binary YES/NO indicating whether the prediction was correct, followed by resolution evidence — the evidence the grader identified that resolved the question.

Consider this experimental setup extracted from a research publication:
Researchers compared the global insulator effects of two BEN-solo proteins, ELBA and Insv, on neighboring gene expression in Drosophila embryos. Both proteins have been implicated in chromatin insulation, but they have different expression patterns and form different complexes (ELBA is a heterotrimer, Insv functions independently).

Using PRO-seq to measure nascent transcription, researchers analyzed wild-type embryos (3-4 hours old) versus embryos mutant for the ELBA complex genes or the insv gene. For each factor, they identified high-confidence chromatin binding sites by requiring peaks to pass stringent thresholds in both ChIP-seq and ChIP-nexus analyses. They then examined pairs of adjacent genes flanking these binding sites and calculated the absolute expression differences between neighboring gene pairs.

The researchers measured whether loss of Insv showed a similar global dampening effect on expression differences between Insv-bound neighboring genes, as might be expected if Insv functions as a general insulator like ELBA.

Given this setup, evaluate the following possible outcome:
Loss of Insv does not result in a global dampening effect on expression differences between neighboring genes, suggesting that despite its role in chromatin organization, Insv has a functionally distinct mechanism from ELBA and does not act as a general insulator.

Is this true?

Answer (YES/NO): YES